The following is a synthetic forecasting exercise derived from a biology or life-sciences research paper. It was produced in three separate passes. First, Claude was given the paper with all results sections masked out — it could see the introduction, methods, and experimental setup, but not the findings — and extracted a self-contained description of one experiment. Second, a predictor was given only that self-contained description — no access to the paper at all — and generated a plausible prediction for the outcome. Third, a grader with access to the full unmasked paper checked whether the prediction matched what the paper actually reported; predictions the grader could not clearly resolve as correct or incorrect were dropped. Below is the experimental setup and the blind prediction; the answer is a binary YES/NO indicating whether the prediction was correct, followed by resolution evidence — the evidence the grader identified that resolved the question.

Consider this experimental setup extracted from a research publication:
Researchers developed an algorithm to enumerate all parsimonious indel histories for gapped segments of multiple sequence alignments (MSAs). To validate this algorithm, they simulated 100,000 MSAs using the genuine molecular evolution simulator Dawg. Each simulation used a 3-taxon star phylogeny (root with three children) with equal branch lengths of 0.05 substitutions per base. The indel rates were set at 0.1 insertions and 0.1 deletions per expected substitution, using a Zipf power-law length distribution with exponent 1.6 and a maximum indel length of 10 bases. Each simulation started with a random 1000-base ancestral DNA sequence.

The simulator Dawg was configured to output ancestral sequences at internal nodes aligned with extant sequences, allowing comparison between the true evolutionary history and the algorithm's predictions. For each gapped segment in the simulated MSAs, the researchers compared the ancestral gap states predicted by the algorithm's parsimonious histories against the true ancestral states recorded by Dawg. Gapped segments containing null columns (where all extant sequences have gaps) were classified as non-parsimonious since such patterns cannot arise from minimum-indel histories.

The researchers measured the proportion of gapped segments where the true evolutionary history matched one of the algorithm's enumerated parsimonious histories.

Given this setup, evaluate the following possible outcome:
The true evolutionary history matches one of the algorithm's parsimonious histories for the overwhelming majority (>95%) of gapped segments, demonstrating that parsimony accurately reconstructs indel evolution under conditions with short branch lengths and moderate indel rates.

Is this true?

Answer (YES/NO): YES